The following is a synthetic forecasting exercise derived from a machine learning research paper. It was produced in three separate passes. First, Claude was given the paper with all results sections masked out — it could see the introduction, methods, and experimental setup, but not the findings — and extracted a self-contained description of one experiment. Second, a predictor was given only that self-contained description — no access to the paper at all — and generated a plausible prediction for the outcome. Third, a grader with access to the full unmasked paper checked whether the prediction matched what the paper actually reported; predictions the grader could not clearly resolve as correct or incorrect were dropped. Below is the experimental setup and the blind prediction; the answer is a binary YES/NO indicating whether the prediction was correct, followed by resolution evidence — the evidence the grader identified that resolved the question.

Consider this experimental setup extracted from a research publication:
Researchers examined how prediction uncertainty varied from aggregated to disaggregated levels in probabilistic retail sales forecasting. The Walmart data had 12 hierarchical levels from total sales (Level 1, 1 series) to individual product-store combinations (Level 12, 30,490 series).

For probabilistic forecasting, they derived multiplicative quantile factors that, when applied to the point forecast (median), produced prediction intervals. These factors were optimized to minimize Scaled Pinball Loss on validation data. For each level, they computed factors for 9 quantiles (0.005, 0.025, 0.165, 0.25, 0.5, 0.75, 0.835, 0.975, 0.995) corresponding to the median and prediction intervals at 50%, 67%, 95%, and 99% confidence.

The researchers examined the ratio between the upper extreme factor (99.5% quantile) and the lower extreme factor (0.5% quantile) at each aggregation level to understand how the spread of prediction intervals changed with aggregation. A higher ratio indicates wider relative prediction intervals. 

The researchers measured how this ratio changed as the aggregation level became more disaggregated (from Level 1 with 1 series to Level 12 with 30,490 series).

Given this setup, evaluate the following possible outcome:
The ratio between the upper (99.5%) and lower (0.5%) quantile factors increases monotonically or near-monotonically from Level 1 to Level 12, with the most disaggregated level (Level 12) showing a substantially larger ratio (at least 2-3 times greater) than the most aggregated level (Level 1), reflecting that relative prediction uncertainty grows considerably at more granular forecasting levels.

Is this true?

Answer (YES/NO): YES